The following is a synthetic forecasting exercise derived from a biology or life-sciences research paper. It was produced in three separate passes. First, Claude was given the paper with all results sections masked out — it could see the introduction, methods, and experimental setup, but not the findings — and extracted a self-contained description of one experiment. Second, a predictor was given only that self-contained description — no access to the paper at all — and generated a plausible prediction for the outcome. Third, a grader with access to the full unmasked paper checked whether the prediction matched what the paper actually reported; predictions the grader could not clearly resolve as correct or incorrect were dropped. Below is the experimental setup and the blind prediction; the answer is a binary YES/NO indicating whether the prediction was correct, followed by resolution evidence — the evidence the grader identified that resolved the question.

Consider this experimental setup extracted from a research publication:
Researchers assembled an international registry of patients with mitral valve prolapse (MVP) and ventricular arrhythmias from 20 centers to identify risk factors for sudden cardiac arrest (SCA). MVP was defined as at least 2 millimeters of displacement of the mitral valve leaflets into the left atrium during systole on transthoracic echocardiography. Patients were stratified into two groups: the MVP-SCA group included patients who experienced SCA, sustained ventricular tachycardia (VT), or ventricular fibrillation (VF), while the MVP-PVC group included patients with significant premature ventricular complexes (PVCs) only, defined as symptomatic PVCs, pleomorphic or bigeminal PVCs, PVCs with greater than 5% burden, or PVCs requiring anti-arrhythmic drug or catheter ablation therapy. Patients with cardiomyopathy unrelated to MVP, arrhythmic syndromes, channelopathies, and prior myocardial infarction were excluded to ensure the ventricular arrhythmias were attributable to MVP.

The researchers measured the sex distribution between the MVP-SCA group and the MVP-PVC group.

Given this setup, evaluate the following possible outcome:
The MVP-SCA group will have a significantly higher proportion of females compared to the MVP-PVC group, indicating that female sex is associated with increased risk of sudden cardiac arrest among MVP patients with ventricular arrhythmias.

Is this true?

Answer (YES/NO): NO